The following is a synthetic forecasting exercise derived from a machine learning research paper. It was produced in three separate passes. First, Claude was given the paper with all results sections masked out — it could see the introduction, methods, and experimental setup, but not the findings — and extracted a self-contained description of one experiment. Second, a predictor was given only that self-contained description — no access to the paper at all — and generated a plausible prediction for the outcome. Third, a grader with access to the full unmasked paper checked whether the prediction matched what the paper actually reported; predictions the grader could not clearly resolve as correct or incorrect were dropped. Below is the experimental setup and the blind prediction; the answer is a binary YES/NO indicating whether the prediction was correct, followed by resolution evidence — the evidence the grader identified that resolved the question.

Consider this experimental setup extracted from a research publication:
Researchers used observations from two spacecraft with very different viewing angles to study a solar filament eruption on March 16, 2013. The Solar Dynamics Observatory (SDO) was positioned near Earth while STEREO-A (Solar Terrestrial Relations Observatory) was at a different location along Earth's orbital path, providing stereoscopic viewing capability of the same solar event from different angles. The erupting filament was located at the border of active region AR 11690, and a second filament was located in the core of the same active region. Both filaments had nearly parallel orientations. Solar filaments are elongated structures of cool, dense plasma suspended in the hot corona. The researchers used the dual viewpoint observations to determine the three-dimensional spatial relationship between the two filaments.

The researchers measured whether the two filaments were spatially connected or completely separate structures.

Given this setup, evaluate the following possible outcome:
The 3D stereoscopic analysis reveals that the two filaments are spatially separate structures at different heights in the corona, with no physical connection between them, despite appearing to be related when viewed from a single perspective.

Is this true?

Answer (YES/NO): NO